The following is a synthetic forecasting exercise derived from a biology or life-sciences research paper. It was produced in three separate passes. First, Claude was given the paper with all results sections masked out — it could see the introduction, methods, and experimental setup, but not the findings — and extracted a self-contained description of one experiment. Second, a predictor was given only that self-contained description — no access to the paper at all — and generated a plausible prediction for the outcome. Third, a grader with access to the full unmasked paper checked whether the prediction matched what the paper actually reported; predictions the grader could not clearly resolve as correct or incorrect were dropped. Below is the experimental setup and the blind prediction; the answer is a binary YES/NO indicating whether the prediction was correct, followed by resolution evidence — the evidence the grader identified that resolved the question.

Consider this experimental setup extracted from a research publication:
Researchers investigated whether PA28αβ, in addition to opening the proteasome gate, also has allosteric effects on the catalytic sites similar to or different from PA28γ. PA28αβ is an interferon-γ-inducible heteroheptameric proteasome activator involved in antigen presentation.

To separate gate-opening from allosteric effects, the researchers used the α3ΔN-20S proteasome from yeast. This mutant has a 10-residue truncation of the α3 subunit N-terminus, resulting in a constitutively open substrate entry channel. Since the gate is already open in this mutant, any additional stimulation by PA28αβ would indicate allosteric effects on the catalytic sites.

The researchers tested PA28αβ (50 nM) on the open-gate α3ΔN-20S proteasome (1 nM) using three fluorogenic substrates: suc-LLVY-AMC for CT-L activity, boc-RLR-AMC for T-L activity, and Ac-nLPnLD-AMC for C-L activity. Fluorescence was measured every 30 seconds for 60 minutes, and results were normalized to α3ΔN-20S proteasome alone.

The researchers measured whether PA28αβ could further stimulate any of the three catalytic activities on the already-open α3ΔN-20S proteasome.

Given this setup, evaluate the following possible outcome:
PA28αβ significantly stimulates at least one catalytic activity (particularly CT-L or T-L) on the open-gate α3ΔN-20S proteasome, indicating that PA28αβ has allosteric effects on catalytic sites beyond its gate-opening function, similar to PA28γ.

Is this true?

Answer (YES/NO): NO